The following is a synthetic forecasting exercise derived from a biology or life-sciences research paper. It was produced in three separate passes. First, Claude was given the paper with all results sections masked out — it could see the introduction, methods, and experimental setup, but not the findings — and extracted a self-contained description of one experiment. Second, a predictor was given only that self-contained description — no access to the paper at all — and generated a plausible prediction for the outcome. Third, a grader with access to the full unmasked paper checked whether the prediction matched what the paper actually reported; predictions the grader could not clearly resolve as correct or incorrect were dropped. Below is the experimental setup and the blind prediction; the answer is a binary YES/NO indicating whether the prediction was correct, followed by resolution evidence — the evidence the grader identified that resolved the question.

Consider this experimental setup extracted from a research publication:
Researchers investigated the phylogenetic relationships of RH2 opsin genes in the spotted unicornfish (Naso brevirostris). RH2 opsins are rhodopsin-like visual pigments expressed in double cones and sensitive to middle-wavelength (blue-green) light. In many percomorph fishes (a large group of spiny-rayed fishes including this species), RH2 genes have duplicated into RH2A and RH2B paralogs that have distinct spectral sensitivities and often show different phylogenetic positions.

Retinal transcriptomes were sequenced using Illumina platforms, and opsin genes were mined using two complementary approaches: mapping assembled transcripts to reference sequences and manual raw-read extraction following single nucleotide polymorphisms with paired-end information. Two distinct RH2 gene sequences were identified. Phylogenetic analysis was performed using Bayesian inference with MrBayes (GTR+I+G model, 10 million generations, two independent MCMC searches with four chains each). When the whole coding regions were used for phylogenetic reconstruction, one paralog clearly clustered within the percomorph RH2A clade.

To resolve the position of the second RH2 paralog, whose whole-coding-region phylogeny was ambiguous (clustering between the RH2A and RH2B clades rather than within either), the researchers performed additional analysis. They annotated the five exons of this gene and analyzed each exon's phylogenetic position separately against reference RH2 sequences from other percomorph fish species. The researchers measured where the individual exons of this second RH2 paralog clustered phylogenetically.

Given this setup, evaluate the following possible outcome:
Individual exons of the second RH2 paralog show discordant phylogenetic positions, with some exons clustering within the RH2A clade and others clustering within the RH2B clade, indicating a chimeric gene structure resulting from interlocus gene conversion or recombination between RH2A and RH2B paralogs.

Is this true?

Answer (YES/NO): YES